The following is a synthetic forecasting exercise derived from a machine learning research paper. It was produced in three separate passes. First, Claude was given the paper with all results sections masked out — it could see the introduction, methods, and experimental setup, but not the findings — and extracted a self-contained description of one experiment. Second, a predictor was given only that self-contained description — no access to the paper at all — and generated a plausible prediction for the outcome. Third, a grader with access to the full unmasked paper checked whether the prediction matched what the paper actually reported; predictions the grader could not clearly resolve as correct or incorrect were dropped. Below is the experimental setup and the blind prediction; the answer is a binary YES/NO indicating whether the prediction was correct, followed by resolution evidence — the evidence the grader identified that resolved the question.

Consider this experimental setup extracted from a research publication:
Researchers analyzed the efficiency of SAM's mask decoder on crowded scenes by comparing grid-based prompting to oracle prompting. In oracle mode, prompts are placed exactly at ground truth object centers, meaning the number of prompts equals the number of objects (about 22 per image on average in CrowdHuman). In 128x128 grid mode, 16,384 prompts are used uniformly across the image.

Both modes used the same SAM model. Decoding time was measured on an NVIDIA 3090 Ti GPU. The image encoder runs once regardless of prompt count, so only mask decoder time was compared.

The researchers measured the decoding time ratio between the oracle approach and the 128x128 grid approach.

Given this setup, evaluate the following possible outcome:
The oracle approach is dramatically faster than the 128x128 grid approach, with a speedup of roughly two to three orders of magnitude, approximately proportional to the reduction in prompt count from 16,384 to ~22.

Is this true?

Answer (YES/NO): NO